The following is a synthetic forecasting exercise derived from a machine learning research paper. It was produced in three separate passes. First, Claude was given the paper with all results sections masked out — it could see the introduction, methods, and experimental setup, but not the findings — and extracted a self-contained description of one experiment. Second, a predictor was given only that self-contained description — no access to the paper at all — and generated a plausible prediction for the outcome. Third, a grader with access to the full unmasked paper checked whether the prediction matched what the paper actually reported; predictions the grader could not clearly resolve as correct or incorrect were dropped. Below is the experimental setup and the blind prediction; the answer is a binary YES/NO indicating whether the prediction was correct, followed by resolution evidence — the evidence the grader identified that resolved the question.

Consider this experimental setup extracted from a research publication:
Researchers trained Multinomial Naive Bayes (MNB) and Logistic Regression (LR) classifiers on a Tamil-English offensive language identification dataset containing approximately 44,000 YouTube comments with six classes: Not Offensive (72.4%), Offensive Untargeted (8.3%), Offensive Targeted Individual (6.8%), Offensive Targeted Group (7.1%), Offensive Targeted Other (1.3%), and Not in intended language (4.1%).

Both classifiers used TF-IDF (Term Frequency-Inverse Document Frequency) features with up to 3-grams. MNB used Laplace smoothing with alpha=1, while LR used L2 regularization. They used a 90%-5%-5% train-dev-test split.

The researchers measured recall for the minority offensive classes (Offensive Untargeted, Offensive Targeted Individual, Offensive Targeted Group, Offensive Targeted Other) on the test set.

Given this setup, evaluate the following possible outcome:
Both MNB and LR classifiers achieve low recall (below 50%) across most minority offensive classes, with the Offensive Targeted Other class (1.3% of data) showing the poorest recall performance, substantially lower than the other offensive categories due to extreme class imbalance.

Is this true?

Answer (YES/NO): YES